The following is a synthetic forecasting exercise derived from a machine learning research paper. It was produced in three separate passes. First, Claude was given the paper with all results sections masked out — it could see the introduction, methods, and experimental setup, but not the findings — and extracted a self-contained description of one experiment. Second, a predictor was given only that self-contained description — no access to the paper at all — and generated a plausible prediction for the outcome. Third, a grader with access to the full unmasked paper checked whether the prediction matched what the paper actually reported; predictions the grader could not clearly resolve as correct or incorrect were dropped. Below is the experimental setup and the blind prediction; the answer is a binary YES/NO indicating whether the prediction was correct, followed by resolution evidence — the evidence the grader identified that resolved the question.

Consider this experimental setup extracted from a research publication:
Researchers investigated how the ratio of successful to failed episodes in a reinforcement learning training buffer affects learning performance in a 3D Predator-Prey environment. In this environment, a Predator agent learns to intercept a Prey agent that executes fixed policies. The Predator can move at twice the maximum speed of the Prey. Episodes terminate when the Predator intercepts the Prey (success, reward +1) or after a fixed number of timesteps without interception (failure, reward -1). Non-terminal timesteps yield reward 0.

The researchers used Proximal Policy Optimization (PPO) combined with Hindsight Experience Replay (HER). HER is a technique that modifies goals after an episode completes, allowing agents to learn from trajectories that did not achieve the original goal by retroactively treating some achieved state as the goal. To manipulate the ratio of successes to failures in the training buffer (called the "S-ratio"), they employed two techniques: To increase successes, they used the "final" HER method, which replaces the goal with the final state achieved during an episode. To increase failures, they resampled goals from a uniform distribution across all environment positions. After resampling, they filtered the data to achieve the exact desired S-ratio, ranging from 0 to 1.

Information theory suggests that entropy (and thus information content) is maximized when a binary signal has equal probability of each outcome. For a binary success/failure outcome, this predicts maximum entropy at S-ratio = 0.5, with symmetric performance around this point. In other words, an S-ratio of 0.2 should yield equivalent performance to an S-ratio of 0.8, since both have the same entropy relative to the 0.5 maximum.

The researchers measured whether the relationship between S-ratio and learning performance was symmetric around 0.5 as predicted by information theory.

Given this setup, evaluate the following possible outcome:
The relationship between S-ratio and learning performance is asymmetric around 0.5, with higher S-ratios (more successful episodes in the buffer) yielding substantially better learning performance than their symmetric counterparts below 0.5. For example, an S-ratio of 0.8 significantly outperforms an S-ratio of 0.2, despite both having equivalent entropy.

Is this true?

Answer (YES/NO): YES